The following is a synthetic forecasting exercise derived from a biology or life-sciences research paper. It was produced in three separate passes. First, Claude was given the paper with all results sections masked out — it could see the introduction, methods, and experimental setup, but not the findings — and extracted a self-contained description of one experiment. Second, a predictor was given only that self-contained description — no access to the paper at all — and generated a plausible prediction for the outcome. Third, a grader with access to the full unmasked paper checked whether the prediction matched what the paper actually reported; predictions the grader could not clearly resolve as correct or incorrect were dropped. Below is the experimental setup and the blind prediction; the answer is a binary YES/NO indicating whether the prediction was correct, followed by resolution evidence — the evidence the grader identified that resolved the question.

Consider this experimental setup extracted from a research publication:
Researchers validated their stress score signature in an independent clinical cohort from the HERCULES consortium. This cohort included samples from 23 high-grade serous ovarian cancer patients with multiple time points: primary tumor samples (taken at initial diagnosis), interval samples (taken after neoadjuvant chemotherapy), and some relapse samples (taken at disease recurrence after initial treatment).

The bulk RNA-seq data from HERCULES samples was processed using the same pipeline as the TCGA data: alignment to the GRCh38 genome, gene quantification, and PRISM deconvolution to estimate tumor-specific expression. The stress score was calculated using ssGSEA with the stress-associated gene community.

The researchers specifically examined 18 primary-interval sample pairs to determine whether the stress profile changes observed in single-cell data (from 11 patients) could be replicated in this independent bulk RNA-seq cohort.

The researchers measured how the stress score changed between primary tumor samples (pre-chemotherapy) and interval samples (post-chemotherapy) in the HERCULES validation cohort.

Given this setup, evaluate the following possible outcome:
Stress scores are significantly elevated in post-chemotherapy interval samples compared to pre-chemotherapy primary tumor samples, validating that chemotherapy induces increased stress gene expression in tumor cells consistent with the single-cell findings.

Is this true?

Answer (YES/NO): YES